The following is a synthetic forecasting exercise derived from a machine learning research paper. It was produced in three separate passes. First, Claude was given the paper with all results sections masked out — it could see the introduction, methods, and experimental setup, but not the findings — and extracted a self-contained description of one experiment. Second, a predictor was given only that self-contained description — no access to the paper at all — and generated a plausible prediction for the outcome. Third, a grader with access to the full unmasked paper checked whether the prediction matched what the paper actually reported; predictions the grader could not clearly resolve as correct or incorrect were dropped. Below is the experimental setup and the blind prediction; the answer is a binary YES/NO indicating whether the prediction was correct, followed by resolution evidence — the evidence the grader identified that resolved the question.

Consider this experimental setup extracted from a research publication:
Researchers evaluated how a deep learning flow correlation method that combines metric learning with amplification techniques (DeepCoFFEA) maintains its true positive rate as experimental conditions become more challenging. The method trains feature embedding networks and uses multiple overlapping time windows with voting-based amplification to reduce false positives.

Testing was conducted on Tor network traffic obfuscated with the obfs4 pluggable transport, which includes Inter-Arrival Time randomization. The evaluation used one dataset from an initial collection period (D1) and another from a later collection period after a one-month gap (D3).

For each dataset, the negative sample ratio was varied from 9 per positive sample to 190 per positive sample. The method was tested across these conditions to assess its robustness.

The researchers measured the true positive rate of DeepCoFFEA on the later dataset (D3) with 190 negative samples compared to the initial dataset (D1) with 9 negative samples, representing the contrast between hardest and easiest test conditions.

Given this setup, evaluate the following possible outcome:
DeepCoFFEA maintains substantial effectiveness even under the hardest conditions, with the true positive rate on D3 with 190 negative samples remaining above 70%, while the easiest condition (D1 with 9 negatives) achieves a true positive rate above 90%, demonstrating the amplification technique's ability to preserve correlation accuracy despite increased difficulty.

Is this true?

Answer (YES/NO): YES